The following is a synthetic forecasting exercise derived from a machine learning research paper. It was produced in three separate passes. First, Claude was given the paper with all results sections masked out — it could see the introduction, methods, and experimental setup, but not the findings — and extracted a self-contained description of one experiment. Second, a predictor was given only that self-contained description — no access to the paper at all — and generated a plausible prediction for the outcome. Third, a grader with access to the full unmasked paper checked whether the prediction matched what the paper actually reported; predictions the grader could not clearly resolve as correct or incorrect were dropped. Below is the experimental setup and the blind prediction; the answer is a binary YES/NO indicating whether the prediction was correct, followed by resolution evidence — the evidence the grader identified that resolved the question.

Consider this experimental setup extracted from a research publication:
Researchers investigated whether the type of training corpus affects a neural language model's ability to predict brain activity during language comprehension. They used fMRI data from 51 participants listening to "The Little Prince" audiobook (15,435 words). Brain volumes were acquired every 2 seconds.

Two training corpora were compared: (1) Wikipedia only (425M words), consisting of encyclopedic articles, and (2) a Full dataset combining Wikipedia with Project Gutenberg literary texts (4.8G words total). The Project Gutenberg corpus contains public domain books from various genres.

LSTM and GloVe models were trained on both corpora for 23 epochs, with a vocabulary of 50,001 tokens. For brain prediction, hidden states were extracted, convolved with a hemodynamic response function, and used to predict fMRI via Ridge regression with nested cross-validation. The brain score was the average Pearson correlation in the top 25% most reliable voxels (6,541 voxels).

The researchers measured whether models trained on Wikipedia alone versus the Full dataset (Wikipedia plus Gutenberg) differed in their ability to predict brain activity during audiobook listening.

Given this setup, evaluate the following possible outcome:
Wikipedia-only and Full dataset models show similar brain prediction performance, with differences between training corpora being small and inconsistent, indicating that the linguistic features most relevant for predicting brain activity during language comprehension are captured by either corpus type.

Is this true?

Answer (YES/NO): NO